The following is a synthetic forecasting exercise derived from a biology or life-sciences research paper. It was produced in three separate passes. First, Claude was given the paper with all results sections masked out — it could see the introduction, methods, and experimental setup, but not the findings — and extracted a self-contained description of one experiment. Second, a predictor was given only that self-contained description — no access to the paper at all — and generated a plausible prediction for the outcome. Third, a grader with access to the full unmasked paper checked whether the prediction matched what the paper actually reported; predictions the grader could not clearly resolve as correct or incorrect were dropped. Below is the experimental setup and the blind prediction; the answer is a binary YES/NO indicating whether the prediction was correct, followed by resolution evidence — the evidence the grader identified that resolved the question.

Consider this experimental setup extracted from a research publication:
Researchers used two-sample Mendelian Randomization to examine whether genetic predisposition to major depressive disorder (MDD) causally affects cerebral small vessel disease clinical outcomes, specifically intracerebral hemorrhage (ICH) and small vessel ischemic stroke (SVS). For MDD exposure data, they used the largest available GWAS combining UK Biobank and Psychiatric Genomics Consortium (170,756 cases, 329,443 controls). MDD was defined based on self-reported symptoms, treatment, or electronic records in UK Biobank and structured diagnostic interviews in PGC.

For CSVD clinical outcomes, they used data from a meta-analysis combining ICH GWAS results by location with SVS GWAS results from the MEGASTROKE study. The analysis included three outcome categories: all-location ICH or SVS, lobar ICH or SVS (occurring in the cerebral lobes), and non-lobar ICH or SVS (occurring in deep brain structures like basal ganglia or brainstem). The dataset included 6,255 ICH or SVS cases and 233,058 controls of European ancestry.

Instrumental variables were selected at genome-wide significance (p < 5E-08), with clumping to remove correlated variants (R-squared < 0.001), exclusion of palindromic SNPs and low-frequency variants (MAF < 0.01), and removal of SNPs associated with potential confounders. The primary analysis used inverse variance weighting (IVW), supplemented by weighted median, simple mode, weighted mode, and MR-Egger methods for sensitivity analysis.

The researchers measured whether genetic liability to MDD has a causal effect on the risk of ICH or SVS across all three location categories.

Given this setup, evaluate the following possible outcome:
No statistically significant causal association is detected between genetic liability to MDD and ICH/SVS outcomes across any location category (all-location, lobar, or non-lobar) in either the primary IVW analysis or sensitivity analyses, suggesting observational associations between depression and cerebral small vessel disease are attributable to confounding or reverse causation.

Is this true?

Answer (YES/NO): YES